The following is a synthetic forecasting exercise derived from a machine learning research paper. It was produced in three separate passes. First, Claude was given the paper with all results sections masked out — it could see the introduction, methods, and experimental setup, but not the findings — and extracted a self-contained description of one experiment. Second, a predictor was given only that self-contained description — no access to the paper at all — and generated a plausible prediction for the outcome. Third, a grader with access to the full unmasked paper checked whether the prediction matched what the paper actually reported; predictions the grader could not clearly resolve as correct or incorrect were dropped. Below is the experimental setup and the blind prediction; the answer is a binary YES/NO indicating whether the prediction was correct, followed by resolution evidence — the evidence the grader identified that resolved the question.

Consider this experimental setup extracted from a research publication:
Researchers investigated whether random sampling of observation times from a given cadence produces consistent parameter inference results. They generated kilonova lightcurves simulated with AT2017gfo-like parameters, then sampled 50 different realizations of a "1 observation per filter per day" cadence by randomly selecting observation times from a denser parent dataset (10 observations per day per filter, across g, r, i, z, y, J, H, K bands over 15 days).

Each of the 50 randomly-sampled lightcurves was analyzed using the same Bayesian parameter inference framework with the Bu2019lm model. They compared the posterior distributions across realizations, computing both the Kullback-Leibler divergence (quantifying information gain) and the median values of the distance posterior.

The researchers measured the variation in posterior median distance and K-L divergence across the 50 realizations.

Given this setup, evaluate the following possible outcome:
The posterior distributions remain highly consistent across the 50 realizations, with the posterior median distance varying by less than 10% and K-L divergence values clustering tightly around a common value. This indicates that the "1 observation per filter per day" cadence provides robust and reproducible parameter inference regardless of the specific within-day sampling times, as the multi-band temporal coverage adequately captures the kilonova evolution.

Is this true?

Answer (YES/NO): YES